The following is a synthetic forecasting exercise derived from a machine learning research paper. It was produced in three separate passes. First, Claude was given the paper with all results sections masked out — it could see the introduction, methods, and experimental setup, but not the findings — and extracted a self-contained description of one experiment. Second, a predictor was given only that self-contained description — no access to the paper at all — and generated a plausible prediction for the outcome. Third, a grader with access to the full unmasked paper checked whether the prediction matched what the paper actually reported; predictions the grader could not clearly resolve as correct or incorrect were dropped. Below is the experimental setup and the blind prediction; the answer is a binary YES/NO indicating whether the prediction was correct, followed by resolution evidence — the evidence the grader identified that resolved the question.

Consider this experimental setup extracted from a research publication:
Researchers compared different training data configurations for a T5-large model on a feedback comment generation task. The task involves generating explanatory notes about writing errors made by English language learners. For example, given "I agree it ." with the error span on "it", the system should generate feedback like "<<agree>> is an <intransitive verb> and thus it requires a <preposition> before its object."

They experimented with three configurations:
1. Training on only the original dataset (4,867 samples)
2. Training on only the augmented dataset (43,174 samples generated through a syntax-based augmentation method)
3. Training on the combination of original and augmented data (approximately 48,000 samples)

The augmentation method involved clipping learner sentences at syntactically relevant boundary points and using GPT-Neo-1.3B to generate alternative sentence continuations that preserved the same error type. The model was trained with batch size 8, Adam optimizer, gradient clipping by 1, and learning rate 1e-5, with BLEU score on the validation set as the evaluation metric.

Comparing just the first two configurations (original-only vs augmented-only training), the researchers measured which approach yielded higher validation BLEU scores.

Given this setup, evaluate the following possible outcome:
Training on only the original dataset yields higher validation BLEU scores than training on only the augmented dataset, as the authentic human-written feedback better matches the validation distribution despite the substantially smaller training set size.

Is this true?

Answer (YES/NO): NO